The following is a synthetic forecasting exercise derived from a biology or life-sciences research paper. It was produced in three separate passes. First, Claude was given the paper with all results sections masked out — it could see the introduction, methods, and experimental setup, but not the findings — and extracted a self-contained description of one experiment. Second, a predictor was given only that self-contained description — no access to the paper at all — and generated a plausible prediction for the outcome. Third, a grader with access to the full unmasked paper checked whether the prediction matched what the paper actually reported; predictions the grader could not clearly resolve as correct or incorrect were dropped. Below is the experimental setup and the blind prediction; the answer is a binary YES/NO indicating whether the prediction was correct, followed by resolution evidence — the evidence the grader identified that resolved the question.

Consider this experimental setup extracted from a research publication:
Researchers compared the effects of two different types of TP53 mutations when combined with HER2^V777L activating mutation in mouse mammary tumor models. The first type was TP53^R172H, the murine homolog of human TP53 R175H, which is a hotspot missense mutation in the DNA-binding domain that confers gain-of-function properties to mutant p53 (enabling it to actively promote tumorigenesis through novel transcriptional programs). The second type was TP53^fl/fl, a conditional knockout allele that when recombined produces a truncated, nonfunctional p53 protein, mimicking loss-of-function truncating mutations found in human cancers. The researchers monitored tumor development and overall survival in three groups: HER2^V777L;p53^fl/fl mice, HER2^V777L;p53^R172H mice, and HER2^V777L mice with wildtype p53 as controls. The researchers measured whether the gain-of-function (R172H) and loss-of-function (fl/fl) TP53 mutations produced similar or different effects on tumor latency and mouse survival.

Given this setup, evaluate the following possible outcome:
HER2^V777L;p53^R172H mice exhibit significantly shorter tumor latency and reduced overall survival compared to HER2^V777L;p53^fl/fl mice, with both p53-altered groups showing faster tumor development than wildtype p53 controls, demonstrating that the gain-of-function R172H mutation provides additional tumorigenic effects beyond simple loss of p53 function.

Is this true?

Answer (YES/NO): YES